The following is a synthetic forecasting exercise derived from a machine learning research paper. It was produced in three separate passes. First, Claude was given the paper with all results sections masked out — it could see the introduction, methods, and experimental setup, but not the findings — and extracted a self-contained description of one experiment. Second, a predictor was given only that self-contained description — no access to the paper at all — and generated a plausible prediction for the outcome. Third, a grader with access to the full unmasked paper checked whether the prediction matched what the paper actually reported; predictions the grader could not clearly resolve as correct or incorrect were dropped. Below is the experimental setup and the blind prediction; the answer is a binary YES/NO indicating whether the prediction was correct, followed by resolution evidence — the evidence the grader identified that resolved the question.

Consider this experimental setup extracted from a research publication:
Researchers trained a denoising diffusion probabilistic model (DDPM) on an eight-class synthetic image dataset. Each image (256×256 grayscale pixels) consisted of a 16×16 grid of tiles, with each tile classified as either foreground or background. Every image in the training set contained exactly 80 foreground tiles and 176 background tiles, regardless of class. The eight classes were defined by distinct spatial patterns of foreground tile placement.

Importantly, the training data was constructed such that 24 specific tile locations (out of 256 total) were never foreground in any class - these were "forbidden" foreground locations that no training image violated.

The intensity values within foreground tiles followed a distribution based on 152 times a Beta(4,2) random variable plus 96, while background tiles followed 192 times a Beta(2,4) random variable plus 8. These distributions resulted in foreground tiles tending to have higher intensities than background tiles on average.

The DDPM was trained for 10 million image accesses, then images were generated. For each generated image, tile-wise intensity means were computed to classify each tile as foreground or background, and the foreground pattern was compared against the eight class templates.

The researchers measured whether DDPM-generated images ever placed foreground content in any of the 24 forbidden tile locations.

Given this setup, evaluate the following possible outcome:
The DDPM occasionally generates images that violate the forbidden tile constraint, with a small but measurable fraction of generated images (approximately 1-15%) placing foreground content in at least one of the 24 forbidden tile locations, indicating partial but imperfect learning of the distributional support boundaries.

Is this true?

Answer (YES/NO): NO